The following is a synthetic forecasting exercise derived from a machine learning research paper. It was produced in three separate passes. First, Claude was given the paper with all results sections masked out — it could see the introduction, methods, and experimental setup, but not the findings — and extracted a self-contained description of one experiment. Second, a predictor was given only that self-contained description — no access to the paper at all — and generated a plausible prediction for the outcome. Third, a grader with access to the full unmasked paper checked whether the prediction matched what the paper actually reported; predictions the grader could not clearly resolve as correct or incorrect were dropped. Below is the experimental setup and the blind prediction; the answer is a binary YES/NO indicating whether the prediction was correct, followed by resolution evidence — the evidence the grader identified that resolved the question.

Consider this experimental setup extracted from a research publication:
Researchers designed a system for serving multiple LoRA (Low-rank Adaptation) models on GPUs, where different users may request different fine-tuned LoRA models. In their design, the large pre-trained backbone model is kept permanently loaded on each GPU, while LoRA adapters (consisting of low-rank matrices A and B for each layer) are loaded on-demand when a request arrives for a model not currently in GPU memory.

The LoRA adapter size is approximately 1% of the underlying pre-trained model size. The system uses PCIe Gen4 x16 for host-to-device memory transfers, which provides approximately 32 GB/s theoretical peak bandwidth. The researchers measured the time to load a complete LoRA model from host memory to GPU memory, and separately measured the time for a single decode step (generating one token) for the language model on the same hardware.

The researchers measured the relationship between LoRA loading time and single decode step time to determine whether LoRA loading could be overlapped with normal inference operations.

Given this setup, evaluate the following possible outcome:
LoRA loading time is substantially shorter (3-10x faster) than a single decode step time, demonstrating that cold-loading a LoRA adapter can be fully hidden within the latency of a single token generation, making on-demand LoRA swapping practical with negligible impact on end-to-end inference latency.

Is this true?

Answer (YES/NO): NO